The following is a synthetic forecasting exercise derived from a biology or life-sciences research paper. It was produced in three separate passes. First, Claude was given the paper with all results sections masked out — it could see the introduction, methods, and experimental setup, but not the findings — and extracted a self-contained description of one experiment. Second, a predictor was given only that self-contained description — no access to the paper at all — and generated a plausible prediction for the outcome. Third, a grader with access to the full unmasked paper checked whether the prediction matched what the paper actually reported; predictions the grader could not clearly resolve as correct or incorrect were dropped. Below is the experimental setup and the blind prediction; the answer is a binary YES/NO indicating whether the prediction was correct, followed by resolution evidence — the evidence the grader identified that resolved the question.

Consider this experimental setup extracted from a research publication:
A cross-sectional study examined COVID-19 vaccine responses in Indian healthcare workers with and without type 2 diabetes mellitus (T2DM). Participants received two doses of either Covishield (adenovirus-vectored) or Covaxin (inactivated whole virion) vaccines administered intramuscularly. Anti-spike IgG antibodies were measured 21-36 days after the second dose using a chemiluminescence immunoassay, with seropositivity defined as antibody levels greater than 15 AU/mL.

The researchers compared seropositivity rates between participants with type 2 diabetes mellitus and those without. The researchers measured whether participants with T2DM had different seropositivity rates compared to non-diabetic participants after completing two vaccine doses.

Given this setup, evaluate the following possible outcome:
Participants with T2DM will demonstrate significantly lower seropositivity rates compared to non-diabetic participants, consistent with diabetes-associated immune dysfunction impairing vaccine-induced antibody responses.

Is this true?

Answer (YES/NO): YES